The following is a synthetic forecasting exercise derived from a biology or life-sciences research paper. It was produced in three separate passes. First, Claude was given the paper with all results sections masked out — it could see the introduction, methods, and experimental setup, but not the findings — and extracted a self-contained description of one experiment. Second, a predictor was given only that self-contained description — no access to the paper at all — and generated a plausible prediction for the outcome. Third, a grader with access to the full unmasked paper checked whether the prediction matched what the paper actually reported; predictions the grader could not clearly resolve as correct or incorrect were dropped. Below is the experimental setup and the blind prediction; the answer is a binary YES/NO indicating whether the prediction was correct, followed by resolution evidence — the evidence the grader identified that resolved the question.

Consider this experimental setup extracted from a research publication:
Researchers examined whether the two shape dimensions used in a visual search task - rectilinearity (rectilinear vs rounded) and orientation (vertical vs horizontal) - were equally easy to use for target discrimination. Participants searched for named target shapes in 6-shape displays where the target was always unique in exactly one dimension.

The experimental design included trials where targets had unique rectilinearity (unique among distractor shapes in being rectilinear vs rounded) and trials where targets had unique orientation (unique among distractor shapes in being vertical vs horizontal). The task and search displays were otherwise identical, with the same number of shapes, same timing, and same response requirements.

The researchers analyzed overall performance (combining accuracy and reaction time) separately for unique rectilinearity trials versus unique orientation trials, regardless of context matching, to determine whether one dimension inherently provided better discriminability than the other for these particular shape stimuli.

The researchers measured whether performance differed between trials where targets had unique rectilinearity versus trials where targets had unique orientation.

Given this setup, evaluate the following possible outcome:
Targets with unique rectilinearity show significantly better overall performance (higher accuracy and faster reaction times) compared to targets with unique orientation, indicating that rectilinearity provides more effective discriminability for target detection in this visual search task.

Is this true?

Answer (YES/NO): YES